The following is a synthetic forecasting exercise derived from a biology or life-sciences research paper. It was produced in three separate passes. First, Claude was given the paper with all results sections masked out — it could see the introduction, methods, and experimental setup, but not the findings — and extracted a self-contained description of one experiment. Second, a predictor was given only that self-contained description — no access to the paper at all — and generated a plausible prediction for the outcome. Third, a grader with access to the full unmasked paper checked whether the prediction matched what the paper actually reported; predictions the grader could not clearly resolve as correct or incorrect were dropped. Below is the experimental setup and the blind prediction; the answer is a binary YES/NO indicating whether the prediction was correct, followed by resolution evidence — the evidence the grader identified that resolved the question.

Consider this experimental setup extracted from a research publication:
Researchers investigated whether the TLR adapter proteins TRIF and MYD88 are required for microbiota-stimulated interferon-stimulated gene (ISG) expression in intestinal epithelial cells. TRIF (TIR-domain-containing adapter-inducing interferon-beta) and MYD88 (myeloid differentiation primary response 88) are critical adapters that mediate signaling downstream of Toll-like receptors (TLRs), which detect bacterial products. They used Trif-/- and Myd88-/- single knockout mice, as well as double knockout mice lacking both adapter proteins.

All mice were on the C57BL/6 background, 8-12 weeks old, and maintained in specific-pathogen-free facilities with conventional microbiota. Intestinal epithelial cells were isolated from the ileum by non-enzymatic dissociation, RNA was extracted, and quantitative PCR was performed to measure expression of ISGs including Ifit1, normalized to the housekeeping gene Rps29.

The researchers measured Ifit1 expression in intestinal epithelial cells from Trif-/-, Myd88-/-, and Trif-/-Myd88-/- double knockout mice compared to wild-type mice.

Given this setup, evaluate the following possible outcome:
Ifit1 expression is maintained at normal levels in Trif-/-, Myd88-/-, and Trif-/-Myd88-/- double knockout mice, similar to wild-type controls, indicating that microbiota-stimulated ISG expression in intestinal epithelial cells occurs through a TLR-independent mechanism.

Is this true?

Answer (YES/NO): NO